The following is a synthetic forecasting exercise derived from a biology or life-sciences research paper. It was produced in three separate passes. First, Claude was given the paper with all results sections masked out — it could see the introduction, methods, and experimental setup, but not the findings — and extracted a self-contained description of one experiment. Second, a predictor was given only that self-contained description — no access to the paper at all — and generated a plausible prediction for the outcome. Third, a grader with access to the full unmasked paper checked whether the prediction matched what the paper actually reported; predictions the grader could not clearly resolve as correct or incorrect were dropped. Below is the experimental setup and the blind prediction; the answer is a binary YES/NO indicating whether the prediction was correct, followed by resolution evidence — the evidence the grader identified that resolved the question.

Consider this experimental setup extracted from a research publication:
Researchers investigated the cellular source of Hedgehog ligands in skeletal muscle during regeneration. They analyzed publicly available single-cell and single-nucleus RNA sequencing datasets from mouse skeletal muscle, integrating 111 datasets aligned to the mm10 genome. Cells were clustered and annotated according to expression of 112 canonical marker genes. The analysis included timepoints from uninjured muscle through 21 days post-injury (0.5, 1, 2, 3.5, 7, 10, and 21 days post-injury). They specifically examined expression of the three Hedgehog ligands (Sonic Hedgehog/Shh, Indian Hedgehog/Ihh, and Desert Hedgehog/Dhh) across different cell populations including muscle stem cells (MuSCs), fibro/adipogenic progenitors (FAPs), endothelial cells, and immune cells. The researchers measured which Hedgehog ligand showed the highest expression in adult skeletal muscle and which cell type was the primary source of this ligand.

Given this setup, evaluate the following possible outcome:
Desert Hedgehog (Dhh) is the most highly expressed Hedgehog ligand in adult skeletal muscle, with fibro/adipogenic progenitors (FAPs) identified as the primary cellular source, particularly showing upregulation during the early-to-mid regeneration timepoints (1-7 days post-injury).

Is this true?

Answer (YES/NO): NO